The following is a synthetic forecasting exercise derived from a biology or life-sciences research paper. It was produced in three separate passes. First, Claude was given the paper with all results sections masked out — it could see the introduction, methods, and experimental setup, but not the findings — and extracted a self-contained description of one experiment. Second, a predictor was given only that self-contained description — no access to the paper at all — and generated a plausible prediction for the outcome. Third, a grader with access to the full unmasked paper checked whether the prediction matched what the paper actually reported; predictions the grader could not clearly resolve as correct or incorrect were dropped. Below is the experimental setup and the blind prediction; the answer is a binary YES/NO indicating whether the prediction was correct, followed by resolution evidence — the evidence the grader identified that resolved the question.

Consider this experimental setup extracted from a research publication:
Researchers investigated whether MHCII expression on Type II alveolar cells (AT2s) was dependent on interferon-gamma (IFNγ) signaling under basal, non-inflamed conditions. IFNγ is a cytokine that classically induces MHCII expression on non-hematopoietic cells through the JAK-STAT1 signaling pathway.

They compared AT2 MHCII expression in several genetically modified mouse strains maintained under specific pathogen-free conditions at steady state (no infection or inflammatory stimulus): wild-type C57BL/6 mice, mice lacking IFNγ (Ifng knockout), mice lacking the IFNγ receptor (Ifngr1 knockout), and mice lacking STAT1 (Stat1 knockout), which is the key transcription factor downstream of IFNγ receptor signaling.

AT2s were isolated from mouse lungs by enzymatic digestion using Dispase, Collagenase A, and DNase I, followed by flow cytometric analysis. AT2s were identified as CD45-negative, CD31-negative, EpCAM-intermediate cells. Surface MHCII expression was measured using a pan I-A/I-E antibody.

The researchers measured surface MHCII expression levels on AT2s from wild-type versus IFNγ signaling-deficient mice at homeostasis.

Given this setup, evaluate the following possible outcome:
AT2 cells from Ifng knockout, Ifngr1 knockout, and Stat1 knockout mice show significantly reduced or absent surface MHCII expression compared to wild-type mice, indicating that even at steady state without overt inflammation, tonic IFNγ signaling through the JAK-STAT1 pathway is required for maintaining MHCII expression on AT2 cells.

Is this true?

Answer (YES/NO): NO